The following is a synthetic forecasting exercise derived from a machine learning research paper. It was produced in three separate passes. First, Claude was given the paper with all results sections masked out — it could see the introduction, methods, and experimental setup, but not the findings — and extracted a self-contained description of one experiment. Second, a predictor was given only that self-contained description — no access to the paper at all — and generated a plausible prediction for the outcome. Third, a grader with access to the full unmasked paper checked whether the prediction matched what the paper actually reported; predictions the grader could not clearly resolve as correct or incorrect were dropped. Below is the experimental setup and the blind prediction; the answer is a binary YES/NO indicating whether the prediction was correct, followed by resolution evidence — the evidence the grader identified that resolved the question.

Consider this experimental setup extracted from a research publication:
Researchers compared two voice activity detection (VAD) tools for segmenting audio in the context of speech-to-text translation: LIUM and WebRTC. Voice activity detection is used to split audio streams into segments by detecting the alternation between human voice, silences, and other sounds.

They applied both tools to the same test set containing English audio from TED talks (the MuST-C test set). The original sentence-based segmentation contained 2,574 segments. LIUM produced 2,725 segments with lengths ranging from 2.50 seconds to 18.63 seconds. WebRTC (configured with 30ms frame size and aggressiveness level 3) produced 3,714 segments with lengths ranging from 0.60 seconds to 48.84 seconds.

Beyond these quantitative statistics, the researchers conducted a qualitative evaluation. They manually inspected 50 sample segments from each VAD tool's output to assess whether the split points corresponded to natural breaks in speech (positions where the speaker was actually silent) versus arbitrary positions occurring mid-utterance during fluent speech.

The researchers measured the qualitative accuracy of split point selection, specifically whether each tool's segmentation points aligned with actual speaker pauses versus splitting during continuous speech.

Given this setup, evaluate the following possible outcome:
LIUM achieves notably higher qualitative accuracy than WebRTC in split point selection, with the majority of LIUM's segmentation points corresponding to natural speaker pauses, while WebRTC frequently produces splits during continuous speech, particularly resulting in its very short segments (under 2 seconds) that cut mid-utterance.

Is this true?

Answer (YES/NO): NO